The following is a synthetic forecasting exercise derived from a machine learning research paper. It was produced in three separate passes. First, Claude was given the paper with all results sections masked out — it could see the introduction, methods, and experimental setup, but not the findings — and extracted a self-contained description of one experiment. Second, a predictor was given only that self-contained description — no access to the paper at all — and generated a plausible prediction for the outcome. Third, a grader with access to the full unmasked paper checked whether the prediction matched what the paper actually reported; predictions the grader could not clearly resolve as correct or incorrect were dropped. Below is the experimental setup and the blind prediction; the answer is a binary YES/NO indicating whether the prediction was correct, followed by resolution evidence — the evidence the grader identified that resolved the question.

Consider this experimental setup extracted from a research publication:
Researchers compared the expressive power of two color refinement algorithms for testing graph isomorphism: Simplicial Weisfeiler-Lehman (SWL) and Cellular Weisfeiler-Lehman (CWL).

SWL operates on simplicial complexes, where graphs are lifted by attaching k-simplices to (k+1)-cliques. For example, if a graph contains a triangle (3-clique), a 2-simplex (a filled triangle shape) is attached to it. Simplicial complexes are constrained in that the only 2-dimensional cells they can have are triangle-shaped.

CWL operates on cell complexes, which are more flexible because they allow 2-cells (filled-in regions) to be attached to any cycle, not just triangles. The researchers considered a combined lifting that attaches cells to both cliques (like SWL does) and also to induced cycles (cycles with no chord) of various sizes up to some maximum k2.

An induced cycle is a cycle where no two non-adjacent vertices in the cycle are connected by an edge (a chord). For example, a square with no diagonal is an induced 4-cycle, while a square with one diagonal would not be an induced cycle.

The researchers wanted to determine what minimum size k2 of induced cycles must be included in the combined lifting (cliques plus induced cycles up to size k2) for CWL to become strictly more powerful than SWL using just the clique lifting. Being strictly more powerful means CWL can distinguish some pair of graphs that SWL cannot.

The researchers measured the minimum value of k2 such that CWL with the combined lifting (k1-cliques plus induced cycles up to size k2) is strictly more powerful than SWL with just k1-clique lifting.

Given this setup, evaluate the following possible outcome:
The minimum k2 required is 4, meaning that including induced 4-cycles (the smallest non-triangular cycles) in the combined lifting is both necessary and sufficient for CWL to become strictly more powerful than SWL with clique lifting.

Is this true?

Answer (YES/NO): NO